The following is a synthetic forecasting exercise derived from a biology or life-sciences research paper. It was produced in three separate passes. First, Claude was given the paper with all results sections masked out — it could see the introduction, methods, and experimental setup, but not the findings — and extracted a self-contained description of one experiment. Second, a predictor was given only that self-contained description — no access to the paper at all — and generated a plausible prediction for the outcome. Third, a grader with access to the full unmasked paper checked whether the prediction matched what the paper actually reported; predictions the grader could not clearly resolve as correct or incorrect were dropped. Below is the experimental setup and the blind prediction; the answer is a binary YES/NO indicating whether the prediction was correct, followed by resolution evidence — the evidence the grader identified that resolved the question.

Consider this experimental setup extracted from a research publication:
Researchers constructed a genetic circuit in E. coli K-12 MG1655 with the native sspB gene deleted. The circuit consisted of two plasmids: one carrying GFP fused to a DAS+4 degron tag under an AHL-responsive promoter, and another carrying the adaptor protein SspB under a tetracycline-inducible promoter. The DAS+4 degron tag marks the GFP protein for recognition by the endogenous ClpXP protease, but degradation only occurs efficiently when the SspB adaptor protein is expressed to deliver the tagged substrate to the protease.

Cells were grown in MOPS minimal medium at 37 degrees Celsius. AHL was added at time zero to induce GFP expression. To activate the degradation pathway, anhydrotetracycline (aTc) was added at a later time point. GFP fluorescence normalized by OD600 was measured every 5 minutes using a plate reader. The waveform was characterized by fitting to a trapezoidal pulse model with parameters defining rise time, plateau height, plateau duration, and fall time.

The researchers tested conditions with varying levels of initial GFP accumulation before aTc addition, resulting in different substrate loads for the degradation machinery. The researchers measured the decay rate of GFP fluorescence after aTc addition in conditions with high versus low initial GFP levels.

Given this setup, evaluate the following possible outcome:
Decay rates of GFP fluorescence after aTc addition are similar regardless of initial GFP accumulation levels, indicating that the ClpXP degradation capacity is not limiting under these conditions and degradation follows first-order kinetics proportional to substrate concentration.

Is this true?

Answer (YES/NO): NO